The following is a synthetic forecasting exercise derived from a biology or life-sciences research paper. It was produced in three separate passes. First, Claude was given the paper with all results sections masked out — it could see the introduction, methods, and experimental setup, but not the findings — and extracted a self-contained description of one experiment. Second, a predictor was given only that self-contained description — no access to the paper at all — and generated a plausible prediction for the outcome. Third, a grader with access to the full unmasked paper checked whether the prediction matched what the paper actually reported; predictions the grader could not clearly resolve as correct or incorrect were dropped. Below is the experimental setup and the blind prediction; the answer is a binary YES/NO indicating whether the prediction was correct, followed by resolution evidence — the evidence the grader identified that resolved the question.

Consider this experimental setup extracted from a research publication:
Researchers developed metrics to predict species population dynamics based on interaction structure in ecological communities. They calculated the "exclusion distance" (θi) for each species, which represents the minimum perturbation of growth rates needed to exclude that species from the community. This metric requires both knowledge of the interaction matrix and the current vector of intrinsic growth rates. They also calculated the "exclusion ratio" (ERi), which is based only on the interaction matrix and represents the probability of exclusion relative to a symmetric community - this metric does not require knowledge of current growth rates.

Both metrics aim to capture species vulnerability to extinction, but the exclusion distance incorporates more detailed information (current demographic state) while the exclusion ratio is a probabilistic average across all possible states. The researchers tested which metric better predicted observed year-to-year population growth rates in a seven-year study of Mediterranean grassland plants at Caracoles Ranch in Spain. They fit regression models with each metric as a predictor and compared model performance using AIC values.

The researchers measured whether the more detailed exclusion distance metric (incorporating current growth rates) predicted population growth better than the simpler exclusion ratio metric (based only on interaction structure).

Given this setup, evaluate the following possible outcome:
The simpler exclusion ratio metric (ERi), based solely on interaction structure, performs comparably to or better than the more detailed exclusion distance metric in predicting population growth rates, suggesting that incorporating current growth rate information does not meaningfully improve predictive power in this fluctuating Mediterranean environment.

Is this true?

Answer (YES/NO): YES